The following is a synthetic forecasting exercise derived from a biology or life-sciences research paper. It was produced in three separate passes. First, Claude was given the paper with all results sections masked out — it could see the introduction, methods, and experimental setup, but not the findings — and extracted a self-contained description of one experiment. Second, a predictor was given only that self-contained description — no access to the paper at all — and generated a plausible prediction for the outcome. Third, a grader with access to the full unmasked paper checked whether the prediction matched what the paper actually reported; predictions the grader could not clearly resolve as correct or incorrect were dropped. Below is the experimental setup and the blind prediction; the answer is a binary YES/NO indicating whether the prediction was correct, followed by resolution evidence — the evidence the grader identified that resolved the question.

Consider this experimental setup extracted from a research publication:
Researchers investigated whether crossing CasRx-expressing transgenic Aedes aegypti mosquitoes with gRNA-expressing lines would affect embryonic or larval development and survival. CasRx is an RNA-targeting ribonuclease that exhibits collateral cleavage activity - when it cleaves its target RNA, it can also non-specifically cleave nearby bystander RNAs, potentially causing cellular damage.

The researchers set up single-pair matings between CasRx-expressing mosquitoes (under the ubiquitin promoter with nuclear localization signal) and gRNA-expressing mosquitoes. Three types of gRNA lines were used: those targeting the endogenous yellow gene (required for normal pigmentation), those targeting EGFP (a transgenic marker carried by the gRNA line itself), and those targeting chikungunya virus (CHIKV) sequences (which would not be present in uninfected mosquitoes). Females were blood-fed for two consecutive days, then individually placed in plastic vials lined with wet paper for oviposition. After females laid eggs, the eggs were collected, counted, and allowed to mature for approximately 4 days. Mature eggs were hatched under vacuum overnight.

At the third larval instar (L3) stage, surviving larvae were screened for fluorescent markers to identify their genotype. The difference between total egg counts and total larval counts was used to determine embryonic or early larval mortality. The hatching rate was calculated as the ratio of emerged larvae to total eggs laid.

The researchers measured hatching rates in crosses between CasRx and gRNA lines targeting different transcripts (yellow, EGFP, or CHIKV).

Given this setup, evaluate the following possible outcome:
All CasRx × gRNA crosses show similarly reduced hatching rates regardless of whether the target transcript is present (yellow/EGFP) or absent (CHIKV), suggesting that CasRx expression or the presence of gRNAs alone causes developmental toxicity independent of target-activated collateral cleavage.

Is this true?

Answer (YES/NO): NO